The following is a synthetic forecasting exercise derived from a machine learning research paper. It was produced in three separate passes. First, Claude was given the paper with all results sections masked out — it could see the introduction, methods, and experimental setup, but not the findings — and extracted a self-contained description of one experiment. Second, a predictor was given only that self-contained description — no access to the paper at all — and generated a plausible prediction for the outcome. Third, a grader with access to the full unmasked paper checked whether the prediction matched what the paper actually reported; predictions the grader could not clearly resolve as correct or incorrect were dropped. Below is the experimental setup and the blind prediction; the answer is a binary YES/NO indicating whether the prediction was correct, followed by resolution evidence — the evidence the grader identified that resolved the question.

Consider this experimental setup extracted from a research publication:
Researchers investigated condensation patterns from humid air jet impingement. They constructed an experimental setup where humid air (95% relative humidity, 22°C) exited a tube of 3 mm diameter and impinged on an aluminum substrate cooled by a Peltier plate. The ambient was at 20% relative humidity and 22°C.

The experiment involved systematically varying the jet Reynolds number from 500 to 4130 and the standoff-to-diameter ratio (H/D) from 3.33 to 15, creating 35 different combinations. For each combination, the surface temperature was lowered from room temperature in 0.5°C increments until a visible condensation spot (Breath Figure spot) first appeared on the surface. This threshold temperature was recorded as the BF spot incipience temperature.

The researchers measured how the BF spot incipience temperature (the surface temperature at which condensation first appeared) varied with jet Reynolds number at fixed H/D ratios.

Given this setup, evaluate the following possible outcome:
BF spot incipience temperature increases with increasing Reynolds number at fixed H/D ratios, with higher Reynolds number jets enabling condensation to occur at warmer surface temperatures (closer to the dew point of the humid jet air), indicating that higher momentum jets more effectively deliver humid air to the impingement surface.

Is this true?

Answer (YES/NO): NO